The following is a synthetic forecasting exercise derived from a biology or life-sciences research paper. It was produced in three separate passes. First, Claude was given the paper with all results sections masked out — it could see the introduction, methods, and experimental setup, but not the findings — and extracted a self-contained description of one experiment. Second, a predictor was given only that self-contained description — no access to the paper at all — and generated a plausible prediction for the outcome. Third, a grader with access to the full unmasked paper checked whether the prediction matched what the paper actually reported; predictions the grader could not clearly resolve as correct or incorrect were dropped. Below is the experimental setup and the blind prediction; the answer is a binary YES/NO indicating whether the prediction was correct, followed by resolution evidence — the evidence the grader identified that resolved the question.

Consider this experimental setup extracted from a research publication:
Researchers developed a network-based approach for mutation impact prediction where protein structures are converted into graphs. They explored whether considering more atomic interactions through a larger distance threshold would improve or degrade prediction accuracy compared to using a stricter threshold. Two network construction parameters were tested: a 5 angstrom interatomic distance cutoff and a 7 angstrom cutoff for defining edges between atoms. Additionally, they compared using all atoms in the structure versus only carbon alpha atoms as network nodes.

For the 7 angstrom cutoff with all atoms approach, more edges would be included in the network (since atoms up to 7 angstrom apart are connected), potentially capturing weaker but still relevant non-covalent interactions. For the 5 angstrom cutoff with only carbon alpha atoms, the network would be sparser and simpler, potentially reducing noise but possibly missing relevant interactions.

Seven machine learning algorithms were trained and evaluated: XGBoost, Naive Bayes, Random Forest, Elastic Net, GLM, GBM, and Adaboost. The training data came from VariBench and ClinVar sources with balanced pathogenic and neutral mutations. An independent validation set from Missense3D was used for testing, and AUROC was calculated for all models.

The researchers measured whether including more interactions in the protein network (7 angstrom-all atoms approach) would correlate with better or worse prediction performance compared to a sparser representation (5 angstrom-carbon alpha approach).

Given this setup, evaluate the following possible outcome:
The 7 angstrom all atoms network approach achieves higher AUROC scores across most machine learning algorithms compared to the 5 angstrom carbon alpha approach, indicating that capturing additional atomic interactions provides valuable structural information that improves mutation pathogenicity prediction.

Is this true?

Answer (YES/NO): YES